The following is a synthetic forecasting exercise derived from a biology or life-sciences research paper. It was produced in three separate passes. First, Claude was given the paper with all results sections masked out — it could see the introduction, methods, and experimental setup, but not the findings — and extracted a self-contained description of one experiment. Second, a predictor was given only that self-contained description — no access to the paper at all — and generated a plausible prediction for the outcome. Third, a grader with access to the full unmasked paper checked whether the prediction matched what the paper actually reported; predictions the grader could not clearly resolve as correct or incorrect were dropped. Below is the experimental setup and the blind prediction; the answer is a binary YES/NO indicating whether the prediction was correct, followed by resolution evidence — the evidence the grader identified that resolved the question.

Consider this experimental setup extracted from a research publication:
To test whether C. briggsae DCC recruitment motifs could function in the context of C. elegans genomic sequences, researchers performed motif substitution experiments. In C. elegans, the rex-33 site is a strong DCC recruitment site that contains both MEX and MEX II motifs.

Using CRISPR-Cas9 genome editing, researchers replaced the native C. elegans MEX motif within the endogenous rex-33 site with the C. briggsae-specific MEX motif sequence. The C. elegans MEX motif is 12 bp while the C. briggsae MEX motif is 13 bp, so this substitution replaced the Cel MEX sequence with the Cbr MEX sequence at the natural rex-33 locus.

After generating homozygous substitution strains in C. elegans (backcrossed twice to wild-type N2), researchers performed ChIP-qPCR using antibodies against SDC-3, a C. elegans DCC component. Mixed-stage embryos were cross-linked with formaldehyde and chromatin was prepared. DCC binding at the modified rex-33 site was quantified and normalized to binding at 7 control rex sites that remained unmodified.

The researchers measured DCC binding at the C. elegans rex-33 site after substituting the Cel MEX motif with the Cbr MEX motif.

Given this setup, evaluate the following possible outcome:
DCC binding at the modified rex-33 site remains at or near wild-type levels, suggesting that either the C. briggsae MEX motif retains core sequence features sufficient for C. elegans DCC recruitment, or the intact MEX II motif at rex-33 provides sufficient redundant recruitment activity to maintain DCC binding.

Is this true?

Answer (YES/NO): NO